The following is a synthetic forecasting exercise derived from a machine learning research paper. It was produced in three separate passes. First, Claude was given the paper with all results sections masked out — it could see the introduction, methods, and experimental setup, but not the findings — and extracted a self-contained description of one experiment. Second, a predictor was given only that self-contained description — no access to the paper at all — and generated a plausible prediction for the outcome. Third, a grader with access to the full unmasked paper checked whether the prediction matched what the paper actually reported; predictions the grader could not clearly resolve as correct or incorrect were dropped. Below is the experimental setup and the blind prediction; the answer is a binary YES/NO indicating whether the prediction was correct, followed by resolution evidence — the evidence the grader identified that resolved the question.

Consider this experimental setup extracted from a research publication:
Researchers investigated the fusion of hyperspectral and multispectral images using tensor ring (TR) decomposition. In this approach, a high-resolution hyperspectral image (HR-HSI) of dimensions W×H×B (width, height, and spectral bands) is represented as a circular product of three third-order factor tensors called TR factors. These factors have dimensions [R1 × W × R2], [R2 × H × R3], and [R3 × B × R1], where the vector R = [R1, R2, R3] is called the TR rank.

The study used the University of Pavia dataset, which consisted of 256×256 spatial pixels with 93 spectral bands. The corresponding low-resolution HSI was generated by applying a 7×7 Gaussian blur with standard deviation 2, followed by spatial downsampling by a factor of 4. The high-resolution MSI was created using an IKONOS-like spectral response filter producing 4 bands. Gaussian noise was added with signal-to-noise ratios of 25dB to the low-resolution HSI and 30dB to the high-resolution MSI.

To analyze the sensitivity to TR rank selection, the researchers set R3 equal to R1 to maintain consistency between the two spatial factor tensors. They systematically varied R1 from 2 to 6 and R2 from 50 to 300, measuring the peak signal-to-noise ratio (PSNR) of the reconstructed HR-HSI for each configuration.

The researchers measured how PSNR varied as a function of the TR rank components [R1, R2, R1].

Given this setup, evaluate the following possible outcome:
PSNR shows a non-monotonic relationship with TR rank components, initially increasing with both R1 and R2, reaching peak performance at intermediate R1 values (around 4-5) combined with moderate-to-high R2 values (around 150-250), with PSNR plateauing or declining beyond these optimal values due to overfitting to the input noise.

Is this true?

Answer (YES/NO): NO